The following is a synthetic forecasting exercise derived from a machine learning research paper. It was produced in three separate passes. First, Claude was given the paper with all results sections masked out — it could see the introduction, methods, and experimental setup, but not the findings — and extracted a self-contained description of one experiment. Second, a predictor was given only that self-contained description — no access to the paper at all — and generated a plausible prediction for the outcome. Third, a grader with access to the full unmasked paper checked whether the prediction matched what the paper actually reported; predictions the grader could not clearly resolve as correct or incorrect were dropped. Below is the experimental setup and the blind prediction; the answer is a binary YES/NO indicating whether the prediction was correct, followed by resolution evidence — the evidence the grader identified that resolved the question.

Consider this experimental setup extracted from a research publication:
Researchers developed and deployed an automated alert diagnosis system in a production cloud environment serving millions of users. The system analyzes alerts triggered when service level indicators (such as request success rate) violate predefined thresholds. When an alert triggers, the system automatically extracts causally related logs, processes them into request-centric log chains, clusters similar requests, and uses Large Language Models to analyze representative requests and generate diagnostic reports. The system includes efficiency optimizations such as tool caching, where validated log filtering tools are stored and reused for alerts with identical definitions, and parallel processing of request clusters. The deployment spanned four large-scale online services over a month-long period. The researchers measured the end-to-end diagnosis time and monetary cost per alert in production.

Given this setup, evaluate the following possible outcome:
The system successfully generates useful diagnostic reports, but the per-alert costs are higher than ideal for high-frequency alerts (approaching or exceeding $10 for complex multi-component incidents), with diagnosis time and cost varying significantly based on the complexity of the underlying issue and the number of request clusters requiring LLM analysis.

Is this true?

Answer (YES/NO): NO